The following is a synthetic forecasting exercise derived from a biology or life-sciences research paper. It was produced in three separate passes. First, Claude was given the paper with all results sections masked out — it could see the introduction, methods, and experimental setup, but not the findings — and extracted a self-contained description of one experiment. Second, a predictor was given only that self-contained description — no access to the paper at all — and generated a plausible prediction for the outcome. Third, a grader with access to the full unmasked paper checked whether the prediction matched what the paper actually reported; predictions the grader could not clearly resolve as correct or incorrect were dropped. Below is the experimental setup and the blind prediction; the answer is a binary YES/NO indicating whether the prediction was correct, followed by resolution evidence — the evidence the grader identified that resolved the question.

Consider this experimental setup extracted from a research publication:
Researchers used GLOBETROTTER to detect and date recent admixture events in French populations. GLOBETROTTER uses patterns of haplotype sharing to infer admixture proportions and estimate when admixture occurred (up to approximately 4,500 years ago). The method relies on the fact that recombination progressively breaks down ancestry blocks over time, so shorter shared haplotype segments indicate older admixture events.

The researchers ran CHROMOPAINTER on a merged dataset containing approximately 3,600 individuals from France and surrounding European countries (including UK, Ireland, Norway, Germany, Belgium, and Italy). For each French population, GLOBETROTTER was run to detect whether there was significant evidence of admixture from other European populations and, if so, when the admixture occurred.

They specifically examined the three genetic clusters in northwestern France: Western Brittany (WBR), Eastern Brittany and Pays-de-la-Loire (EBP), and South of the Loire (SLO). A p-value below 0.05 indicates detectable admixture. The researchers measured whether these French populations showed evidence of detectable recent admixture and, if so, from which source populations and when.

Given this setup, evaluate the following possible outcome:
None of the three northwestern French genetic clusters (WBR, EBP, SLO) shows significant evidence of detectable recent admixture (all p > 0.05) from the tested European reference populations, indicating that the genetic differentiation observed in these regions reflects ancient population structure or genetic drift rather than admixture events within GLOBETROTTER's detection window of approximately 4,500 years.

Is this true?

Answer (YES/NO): NO